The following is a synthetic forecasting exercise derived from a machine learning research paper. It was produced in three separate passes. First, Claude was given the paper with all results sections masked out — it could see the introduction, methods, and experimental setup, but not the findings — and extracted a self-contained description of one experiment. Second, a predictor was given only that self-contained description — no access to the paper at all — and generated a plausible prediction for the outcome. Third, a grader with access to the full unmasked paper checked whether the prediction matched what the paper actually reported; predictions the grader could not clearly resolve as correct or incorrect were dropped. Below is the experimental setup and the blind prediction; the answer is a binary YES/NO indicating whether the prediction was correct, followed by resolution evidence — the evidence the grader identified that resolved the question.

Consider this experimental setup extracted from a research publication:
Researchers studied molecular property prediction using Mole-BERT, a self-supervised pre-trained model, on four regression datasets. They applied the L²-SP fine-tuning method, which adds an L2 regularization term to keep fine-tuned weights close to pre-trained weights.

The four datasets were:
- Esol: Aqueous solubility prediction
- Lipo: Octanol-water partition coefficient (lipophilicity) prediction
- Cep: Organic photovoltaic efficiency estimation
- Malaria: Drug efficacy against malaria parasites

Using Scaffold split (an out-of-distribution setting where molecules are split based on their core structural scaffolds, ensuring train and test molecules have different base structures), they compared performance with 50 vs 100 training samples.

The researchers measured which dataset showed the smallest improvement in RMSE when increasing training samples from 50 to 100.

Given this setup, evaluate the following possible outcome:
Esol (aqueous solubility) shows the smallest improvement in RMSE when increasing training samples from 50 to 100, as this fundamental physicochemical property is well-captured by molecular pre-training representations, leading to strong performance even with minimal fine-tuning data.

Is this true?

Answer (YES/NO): NO